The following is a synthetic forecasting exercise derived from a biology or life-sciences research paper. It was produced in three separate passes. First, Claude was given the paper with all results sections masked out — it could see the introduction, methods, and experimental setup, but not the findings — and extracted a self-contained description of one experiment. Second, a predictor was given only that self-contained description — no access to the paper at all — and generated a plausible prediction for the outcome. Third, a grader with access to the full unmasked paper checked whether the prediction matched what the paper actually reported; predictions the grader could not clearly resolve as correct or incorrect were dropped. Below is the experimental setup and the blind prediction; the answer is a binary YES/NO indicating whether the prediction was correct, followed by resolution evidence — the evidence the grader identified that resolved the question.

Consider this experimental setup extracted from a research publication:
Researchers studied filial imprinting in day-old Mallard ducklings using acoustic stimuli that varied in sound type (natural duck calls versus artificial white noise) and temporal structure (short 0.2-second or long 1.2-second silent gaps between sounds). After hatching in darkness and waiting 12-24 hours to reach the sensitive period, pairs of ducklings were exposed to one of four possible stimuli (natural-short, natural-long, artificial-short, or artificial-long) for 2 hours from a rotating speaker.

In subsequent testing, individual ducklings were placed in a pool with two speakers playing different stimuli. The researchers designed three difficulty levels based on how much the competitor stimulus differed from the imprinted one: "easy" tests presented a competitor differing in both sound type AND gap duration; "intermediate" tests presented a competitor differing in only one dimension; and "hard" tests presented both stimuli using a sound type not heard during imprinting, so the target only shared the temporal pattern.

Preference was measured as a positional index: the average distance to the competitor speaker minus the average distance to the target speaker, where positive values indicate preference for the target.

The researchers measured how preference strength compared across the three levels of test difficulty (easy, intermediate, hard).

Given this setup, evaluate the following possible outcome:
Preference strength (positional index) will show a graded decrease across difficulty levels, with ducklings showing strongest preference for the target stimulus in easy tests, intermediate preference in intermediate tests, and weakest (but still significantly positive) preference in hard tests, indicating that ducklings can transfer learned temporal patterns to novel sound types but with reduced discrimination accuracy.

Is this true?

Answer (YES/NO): NO